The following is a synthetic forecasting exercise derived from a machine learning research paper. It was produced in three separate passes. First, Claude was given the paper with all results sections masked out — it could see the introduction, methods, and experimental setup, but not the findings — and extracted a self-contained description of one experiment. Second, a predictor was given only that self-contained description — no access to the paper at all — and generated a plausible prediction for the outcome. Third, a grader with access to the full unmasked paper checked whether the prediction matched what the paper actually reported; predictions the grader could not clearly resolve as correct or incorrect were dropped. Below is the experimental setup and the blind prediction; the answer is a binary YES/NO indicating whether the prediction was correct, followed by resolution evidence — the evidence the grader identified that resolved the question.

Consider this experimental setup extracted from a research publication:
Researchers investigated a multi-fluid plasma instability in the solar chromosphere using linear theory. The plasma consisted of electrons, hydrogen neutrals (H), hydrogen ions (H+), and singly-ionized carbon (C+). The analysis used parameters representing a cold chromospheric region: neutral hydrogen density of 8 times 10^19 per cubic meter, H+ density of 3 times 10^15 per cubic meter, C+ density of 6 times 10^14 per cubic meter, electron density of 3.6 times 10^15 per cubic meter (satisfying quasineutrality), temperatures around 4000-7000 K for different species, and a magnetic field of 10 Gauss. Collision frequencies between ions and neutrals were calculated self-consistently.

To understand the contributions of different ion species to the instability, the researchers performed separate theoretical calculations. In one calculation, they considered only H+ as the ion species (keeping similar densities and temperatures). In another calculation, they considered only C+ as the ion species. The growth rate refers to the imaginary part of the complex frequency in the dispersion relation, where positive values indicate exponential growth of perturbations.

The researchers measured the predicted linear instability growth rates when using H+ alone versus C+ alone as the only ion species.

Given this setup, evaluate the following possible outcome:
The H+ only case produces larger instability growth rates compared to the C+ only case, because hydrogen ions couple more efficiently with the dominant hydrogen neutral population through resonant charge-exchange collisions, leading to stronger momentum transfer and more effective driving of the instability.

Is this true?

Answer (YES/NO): NO